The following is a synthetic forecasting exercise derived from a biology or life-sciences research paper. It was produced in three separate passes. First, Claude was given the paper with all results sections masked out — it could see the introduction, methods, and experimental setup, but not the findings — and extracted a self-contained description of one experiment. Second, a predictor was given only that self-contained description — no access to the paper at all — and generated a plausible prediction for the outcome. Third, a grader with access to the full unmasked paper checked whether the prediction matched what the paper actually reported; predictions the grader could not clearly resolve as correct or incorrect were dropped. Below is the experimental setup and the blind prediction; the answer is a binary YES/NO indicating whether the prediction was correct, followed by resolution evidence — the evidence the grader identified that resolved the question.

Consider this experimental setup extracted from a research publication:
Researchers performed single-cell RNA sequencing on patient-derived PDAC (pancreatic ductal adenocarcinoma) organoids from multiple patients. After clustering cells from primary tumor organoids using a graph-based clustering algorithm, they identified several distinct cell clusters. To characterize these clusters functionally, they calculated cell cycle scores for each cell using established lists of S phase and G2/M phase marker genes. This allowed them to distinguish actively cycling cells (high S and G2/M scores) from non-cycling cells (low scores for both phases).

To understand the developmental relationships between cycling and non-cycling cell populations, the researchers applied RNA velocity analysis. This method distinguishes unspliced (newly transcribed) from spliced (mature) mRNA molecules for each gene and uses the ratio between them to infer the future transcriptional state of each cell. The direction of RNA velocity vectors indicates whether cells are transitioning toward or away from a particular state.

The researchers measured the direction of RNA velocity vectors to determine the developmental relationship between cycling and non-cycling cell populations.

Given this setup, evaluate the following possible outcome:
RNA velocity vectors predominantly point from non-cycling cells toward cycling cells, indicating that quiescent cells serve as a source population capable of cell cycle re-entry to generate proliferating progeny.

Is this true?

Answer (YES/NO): NO